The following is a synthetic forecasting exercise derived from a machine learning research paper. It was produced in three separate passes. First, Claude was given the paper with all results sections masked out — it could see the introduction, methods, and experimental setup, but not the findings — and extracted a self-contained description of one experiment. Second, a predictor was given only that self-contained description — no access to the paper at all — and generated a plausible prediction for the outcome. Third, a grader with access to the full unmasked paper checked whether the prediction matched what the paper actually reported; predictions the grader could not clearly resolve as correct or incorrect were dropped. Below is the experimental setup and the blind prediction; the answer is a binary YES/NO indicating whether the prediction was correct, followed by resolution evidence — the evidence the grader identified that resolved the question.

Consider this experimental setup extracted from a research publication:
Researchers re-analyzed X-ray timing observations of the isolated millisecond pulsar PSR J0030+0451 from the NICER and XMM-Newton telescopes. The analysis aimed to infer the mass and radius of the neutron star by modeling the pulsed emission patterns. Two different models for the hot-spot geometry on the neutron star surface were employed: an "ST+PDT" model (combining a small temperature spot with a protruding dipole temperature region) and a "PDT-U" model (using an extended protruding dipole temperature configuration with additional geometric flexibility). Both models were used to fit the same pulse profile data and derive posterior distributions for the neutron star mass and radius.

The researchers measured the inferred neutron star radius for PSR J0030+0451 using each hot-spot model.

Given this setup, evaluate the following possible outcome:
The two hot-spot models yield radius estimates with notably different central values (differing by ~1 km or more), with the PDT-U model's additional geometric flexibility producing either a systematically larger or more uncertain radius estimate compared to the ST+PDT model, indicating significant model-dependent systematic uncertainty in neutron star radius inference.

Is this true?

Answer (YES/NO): YES